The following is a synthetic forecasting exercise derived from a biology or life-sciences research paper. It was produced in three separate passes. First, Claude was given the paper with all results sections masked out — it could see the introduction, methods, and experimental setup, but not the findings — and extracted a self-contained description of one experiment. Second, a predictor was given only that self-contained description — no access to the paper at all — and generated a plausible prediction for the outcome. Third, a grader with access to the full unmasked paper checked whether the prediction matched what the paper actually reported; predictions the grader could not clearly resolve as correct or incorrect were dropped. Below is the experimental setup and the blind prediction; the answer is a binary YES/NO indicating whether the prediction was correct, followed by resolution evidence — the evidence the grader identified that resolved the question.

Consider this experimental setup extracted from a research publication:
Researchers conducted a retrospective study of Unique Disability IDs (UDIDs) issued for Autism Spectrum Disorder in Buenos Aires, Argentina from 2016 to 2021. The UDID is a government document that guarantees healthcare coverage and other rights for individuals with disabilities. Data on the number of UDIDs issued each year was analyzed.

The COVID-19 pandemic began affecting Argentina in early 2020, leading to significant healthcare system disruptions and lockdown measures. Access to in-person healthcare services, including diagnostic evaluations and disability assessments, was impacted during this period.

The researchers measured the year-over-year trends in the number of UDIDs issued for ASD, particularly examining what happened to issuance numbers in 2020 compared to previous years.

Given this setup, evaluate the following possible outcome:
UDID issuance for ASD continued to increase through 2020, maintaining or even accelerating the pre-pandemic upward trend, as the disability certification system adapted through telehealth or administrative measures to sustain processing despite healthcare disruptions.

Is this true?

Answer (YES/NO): NO